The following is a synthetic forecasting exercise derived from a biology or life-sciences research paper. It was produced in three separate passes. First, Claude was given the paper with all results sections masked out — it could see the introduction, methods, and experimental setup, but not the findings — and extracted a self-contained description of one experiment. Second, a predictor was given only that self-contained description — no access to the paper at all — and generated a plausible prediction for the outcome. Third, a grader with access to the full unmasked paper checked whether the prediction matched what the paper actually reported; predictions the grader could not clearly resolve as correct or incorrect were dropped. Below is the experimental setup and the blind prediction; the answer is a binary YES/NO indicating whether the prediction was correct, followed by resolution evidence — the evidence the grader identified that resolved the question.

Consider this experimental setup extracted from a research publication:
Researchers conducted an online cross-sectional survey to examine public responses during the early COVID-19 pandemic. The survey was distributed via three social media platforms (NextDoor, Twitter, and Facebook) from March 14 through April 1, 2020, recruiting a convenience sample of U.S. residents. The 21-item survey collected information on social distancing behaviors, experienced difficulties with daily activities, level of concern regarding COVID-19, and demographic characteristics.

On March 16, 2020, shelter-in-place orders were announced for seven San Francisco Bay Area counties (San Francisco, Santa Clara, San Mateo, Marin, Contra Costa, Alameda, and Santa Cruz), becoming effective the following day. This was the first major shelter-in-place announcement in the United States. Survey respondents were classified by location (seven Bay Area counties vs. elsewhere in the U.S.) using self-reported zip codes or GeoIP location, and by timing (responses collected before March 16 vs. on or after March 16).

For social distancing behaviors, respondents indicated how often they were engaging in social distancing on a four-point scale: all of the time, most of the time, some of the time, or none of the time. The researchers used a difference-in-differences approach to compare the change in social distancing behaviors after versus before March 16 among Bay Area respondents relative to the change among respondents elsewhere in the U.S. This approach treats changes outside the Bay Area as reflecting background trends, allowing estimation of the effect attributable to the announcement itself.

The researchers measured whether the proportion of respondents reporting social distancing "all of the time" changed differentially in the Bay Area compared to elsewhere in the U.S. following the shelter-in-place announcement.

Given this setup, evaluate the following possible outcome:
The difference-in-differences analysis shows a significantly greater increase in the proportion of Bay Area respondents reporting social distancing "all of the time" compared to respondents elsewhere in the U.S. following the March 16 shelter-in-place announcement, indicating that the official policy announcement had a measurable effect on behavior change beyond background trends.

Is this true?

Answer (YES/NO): YES